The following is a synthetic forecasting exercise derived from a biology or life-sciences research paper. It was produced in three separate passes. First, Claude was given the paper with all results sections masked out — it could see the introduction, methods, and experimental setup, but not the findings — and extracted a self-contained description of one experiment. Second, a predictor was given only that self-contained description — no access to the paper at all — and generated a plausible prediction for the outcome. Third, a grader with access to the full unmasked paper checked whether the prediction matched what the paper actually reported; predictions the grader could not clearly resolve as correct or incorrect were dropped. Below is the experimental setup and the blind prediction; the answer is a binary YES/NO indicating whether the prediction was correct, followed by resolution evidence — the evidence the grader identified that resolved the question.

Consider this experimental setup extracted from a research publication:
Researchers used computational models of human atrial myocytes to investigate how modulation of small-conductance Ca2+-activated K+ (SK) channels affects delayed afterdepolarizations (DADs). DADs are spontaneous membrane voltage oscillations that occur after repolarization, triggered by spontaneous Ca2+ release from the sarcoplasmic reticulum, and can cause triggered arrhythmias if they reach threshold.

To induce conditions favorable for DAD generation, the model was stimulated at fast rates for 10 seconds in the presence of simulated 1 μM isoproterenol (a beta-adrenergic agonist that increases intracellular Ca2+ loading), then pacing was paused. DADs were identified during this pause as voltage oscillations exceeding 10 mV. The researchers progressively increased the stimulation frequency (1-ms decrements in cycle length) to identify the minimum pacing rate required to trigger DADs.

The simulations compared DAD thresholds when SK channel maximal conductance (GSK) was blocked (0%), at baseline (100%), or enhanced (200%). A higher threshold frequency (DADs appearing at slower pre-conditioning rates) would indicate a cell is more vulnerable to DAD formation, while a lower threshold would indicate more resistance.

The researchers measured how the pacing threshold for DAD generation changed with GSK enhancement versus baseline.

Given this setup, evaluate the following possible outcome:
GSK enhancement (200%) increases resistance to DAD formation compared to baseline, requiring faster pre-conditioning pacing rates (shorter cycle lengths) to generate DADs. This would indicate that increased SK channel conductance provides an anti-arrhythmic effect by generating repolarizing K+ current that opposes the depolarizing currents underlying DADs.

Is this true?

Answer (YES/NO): YES